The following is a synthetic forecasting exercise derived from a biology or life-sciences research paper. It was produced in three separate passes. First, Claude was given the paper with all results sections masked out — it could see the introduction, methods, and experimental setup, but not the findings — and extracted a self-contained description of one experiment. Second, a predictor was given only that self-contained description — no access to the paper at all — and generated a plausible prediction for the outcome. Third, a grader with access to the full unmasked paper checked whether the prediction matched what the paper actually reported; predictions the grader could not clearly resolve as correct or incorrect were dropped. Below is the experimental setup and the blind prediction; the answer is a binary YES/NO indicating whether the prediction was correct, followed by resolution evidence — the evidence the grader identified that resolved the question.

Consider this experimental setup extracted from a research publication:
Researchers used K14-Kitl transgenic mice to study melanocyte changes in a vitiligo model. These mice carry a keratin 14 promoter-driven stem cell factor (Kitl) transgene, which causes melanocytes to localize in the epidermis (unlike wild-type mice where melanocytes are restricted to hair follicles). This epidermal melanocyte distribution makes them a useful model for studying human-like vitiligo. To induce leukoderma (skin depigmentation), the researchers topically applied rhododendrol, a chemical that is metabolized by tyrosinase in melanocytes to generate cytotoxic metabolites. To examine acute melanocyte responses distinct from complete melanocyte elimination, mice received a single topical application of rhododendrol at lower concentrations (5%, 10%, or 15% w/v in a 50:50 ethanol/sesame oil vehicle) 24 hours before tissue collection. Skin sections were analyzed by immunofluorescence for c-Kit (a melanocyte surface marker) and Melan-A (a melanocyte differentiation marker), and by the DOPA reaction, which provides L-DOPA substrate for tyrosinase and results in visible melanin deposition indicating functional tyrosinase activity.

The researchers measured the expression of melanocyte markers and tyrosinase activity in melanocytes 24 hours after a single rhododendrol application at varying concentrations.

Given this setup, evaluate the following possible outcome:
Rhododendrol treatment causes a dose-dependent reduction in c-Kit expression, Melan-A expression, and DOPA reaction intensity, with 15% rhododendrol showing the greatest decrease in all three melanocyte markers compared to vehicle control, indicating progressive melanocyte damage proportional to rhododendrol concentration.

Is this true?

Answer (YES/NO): NO